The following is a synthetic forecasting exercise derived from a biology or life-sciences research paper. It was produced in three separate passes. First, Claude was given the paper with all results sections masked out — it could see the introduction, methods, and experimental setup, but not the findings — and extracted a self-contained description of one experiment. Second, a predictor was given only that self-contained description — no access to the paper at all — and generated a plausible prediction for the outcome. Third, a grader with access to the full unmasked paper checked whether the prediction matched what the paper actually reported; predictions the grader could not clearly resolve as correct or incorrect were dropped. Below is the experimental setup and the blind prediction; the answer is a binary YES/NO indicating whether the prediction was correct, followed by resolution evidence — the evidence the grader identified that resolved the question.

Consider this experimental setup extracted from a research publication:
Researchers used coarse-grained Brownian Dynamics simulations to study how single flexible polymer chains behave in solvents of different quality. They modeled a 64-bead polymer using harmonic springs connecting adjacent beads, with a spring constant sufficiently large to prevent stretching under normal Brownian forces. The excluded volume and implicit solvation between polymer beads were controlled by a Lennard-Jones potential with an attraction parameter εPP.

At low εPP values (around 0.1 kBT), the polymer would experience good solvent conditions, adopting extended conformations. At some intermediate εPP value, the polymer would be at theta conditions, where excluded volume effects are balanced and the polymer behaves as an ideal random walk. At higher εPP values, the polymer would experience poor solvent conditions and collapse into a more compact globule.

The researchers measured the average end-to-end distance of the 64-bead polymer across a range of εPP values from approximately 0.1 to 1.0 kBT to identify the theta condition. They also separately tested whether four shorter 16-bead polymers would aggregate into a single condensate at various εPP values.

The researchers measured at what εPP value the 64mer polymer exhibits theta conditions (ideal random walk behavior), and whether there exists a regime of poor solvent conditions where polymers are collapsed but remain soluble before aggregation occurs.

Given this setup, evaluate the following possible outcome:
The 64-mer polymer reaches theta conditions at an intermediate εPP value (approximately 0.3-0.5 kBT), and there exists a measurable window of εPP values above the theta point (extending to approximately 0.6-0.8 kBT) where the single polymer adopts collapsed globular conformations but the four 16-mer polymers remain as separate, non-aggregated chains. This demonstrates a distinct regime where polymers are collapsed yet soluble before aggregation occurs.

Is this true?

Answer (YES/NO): YES